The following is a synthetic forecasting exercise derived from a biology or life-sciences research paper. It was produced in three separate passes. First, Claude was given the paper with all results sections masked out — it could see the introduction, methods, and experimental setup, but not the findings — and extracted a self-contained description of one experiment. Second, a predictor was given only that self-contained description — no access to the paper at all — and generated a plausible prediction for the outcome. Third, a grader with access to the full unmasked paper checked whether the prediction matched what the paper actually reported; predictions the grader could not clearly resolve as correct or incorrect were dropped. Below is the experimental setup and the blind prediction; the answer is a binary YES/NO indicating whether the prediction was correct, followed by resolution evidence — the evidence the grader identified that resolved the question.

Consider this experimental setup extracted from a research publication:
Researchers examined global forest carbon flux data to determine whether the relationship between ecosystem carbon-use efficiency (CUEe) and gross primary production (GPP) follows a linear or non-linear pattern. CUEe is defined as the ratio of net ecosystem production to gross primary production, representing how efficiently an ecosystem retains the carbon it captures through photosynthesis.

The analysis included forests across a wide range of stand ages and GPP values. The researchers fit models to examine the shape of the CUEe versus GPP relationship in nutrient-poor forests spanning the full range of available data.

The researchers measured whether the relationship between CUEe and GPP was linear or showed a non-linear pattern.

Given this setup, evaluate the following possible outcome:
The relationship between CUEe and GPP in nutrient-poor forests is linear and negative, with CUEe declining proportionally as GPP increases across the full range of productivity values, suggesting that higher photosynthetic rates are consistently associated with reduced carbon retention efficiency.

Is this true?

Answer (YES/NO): NO